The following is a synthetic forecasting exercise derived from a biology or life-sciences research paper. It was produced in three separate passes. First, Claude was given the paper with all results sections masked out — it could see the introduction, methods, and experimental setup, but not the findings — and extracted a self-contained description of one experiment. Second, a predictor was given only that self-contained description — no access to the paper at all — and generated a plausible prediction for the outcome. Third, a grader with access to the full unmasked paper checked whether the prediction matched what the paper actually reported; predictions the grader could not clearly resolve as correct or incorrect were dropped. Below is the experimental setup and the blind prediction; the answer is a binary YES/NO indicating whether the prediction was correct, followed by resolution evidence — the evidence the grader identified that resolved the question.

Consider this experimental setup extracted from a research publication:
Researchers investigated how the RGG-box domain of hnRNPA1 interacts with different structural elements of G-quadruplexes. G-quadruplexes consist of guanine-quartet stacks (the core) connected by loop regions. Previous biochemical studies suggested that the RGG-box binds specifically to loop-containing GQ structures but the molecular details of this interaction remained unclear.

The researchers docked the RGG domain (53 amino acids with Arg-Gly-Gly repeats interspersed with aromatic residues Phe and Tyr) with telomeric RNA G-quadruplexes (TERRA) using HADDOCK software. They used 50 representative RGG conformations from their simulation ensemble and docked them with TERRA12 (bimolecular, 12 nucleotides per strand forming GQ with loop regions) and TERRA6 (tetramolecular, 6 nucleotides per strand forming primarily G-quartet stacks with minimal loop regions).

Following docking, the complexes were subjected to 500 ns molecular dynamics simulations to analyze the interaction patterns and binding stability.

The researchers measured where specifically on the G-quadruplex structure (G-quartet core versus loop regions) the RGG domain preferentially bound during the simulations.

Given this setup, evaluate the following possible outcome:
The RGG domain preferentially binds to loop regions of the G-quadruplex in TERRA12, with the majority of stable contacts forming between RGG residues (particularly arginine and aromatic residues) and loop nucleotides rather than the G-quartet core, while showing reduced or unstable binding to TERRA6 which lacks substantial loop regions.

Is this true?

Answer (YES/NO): NO